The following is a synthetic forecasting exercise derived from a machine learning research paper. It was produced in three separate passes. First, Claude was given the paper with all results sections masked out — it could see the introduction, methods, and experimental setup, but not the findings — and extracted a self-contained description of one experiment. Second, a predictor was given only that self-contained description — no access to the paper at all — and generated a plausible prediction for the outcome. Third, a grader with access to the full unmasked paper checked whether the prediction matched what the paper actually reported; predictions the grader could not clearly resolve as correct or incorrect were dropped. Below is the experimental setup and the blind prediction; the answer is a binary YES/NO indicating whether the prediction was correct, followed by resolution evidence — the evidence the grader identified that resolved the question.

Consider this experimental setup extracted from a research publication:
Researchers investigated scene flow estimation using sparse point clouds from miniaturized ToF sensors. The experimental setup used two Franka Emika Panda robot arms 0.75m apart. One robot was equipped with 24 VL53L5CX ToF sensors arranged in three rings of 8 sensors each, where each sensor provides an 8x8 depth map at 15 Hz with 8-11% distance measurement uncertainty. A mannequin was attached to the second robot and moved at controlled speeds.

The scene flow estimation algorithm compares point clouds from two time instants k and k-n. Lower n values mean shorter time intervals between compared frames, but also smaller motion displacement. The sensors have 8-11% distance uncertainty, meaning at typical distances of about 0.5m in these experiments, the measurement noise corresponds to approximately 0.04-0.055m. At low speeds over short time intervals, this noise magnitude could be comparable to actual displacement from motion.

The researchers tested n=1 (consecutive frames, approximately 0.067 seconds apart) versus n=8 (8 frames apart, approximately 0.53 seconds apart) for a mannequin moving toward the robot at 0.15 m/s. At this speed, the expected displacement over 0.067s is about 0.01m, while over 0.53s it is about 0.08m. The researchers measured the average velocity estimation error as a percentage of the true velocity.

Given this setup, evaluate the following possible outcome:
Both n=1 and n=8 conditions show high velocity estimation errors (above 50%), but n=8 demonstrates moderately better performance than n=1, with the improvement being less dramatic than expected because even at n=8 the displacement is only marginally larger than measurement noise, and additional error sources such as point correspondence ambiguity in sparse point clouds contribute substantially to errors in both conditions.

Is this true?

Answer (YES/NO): NO